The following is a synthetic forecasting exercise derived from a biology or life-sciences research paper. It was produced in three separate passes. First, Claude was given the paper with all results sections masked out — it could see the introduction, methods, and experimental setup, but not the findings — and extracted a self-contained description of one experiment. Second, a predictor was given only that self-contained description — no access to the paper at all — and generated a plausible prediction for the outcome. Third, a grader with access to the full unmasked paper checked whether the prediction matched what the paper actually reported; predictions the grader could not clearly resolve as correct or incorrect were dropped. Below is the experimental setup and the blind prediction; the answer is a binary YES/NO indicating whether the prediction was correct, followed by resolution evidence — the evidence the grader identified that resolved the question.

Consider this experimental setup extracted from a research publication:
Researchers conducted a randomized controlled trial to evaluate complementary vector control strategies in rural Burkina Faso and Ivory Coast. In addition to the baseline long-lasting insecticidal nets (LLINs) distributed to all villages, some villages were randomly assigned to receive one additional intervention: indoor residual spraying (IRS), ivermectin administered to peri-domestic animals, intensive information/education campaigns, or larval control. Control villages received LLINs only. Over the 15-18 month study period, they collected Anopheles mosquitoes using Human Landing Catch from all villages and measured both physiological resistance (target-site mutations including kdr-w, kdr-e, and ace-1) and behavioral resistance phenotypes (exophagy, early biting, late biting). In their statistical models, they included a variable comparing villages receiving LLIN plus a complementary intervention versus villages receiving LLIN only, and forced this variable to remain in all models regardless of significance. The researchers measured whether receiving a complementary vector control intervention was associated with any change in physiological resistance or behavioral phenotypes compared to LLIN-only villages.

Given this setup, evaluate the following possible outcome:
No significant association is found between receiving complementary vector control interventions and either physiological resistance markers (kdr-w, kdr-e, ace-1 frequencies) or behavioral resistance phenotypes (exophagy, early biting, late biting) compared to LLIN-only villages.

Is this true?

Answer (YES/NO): YES